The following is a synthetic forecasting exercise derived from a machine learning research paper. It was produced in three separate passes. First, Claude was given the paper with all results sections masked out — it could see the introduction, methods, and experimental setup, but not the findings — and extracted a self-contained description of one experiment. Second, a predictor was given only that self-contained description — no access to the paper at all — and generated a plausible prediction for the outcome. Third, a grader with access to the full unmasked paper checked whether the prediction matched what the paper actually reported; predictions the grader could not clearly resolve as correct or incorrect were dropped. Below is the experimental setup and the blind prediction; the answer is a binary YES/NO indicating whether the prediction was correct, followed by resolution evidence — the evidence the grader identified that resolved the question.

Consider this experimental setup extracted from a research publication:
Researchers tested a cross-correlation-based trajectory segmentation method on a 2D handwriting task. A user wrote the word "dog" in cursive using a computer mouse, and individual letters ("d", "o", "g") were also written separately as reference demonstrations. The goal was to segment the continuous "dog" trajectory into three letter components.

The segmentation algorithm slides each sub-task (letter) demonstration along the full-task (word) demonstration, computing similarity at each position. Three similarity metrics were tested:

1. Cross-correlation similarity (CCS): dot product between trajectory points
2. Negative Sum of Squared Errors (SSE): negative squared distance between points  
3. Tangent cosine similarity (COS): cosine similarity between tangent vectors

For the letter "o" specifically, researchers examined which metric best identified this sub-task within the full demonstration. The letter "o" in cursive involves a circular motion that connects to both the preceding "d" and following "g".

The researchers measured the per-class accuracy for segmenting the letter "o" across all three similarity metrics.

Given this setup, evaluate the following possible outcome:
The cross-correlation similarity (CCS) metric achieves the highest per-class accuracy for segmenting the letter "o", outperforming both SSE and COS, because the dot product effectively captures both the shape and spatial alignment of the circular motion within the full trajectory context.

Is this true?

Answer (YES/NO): NO